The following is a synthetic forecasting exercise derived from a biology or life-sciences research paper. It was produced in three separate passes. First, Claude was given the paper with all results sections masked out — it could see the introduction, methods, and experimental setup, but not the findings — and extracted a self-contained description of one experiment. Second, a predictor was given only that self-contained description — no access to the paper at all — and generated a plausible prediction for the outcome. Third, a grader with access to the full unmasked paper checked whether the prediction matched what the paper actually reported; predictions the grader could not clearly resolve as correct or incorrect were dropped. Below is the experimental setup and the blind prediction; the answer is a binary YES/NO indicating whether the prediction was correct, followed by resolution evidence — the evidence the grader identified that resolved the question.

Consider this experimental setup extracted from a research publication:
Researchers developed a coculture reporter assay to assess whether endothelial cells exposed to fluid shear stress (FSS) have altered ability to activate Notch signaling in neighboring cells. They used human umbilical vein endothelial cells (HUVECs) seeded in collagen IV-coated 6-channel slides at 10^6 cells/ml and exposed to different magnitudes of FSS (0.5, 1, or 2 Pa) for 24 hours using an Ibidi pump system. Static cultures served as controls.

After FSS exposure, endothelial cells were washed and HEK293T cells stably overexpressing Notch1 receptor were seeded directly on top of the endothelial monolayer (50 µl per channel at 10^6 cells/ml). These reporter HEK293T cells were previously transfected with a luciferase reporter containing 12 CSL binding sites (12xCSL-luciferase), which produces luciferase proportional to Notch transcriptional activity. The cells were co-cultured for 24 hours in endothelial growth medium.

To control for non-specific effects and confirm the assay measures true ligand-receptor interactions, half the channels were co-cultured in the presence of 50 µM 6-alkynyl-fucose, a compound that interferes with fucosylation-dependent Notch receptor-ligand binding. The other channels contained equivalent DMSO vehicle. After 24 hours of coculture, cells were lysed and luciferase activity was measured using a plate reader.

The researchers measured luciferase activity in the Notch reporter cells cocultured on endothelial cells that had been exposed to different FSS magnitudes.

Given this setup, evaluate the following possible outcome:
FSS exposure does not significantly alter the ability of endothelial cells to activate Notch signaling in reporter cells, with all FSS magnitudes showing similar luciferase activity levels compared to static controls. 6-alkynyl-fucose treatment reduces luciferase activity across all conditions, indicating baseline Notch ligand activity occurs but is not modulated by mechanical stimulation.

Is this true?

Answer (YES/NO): NO